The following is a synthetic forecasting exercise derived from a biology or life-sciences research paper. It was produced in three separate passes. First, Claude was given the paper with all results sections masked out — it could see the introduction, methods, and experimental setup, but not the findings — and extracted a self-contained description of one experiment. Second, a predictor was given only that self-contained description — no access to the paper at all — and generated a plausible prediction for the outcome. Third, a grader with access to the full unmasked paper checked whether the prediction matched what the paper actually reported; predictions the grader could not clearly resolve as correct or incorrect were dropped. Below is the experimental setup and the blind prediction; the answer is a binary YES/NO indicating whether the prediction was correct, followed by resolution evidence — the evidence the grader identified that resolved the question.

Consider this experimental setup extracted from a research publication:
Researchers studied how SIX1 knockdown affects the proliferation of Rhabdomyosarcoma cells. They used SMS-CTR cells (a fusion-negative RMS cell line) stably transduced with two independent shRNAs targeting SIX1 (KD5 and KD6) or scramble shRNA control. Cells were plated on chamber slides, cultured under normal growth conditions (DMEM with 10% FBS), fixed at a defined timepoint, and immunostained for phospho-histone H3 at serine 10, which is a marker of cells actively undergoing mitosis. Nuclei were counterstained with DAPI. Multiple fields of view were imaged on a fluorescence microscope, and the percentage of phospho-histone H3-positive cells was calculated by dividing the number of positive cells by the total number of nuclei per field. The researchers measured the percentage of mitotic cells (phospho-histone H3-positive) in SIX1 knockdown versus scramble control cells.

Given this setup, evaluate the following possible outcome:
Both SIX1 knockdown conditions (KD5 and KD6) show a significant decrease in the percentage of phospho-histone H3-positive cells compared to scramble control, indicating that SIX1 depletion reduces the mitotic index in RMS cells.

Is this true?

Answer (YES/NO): YES